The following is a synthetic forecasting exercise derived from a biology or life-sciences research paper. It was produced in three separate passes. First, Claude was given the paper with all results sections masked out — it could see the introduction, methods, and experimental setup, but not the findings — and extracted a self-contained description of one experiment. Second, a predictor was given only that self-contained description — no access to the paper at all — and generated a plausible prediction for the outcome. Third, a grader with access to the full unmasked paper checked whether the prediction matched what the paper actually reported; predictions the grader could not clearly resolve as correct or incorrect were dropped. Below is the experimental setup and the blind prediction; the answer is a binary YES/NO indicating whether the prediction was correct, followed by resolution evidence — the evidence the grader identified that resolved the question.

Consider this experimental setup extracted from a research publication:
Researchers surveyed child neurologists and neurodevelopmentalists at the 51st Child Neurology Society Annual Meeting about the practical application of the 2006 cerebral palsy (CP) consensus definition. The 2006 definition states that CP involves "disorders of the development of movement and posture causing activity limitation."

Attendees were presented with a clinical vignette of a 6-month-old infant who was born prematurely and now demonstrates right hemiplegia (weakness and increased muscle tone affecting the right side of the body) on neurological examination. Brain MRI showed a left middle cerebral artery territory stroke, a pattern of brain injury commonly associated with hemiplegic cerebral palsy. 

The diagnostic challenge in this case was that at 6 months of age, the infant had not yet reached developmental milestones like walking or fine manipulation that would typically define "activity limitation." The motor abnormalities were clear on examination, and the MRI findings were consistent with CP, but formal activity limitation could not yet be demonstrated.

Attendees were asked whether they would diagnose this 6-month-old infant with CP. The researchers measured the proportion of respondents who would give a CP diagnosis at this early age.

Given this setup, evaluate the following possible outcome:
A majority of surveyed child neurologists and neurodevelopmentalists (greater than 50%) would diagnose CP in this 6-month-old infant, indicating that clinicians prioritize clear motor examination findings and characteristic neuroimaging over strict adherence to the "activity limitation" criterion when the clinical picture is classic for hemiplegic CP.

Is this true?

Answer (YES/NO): YES